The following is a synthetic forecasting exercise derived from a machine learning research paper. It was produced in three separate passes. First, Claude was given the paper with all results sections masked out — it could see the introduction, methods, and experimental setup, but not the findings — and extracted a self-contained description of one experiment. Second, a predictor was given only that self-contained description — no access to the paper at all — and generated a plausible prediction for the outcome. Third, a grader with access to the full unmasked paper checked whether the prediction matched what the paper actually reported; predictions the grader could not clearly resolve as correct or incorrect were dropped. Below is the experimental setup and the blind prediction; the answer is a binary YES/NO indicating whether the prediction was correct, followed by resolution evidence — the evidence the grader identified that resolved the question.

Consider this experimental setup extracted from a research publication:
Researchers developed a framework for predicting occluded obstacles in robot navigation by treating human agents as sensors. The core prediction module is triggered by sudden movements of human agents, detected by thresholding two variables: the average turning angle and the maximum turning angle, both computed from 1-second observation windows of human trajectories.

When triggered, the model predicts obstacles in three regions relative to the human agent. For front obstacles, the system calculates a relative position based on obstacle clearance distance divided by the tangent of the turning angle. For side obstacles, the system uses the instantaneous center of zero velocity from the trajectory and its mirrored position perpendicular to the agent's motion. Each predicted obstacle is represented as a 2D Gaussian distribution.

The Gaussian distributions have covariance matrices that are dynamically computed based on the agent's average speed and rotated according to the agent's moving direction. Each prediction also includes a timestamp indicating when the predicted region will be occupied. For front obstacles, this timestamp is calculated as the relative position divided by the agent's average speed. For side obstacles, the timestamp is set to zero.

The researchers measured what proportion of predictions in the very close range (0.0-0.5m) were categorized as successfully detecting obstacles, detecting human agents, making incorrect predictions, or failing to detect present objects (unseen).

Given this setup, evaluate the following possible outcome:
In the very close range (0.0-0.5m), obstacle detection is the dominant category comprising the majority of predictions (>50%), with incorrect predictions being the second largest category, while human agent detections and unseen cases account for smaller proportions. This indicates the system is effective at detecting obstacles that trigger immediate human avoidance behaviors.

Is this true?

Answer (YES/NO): NO